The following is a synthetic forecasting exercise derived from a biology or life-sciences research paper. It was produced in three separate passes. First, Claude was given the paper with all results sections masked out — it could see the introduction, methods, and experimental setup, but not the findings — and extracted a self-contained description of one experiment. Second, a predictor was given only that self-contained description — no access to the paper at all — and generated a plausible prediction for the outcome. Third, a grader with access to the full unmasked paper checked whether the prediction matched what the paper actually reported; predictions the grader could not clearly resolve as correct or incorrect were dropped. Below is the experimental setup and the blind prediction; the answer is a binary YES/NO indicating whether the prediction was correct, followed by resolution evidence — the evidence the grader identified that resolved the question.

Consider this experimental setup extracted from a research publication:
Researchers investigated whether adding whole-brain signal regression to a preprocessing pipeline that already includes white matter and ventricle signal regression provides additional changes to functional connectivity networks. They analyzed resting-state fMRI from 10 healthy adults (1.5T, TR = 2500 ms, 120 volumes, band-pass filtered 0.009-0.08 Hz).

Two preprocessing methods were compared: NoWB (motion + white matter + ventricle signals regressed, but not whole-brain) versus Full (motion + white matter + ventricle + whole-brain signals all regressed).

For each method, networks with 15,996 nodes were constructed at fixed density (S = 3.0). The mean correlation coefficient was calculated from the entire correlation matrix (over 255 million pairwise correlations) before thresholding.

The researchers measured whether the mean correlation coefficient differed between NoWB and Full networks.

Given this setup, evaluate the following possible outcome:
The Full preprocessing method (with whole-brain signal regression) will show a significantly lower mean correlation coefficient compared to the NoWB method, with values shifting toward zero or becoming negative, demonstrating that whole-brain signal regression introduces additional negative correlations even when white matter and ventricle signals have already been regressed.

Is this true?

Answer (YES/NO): YES